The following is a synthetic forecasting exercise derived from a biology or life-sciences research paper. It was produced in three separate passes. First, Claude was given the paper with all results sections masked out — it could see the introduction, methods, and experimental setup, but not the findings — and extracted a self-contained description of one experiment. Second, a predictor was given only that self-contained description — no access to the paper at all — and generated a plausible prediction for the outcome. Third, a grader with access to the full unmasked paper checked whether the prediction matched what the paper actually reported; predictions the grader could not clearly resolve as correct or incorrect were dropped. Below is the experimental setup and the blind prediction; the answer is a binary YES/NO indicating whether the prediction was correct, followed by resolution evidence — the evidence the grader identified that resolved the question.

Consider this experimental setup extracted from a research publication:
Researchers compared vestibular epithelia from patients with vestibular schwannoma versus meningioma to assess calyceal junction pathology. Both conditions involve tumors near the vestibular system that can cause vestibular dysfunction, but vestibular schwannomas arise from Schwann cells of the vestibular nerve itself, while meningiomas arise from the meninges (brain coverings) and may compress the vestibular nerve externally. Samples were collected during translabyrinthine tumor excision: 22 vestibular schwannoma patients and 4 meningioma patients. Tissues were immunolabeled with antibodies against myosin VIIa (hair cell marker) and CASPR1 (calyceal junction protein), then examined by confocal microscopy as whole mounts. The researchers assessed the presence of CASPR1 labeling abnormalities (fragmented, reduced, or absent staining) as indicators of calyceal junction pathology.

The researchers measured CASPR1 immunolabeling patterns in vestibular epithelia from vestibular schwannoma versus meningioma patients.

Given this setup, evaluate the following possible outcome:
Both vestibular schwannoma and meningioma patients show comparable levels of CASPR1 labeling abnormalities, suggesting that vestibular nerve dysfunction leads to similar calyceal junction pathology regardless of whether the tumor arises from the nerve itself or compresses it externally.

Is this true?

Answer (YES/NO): NO